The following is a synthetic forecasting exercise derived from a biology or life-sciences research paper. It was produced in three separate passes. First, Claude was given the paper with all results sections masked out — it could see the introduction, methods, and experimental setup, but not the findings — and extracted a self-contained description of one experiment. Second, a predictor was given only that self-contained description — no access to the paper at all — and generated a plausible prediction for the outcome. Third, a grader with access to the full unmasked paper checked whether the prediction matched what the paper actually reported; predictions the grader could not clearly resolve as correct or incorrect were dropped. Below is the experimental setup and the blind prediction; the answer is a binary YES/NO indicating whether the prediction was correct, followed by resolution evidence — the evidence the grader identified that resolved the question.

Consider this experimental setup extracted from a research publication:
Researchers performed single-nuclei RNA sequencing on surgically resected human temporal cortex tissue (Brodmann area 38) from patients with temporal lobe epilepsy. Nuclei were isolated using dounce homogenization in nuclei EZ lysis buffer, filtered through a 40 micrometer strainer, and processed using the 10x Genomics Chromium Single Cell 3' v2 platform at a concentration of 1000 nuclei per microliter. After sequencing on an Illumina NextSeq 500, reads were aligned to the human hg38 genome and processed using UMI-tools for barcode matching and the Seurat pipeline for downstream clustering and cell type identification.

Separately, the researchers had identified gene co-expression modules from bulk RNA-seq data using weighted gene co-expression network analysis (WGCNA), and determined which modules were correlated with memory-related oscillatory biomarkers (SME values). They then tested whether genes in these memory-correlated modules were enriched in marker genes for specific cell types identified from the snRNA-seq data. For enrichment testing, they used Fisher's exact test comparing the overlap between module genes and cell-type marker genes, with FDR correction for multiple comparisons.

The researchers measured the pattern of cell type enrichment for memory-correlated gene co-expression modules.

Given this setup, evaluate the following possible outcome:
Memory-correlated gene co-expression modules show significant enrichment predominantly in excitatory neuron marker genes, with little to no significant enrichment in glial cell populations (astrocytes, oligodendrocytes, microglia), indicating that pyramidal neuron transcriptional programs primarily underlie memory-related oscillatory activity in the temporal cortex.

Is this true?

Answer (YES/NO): NO